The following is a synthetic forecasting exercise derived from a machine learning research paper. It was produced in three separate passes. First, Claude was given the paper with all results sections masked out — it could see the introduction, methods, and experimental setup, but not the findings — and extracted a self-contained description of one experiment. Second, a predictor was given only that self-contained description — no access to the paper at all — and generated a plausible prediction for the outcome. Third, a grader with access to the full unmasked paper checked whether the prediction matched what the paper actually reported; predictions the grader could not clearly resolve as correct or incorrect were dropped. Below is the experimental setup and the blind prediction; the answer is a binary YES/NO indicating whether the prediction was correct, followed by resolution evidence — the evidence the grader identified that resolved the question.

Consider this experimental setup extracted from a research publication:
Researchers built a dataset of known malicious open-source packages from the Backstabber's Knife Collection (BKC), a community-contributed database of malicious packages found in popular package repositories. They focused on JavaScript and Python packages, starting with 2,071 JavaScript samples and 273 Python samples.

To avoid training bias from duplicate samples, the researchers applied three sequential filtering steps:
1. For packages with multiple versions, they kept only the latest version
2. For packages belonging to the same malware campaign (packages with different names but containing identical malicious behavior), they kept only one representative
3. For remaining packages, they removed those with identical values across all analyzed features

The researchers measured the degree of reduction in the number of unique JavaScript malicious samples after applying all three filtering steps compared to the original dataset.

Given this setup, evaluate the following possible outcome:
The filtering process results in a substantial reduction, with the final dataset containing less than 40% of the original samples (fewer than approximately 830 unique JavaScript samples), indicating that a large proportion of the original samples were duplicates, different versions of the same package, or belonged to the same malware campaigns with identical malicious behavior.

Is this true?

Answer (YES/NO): YES